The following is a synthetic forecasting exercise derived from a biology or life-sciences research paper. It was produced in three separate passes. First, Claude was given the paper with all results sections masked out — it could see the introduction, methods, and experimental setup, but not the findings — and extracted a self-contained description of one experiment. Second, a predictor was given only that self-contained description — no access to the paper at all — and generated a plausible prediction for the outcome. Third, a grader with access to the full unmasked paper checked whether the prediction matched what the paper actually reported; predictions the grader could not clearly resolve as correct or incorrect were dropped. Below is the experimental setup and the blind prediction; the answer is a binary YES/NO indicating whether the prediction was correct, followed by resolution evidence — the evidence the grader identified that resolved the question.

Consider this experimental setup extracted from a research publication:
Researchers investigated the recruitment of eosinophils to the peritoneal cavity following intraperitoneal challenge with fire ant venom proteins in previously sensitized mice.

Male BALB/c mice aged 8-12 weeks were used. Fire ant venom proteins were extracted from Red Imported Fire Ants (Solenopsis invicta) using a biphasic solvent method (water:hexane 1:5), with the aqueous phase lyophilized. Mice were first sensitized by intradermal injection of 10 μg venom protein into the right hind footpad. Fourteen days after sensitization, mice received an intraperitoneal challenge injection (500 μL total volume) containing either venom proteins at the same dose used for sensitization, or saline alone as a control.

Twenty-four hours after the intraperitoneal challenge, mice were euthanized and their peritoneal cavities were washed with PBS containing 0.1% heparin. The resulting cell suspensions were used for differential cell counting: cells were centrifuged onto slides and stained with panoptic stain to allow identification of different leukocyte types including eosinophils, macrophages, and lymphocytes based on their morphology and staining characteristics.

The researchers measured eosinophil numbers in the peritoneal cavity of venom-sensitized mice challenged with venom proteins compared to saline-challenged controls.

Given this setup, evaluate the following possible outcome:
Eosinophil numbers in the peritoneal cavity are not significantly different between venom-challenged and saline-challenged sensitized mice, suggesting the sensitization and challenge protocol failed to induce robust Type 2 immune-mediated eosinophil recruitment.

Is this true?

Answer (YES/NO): NO